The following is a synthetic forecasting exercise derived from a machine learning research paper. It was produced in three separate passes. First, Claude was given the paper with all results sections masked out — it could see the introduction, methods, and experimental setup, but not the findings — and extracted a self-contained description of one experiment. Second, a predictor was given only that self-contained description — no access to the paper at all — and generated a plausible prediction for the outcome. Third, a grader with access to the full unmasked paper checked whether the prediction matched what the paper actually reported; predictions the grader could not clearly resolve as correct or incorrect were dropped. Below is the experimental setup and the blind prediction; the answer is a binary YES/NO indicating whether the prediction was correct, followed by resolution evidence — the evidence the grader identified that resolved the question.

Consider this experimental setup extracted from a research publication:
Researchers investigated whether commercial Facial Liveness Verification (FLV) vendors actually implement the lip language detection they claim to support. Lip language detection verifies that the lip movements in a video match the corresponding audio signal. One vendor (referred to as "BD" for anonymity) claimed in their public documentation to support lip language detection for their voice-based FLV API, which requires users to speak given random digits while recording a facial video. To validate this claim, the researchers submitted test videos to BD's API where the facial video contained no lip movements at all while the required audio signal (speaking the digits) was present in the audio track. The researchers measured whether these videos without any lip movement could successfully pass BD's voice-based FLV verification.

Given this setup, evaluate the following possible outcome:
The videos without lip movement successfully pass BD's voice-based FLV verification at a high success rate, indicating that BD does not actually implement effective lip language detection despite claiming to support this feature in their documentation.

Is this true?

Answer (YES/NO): YES